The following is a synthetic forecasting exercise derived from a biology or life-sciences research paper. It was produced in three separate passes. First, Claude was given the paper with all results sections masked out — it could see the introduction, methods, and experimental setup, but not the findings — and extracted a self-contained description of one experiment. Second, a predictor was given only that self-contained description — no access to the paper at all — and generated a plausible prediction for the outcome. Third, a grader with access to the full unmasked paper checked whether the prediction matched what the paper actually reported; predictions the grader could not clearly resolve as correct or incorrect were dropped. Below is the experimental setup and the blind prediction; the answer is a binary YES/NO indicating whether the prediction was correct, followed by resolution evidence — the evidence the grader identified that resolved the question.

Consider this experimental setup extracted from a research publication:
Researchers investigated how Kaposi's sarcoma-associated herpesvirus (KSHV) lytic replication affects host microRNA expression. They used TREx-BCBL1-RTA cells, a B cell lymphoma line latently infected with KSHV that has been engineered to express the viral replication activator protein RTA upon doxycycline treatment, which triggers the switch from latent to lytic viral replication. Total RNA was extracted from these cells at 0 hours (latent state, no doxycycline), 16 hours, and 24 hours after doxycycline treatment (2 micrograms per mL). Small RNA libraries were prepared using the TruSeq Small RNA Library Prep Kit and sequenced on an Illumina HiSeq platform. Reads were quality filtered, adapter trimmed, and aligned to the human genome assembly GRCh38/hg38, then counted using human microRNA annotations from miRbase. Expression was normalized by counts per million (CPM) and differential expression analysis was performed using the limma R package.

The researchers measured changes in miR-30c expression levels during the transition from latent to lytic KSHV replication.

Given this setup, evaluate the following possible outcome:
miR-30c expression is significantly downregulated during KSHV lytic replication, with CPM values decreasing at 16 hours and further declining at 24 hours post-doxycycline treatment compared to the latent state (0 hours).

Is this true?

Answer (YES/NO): YES